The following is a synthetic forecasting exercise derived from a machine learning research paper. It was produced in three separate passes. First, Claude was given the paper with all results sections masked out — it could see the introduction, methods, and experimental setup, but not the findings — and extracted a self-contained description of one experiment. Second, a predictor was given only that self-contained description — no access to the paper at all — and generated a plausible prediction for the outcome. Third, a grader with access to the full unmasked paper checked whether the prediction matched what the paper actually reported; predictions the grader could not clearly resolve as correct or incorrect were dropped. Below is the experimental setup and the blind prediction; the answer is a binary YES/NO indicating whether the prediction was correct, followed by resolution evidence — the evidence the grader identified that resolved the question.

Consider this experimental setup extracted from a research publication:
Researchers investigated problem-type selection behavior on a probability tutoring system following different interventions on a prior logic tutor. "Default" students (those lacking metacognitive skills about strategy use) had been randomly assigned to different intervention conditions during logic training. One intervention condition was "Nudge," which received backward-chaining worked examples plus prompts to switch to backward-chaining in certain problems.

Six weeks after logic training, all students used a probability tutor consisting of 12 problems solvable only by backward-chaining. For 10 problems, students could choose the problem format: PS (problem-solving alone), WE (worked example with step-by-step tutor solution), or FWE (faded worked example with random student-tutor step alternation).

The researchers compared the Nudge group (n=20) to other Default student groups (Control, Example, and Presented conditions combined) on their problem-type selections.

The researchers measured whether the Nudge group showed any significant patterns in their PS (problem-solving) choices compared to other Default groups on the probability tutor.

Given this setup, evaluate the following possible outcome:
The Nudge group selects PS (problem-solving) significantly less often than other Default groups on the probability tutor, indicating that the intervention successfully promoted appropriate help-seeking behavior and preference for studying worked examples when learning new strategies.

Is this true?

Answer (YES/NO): NO